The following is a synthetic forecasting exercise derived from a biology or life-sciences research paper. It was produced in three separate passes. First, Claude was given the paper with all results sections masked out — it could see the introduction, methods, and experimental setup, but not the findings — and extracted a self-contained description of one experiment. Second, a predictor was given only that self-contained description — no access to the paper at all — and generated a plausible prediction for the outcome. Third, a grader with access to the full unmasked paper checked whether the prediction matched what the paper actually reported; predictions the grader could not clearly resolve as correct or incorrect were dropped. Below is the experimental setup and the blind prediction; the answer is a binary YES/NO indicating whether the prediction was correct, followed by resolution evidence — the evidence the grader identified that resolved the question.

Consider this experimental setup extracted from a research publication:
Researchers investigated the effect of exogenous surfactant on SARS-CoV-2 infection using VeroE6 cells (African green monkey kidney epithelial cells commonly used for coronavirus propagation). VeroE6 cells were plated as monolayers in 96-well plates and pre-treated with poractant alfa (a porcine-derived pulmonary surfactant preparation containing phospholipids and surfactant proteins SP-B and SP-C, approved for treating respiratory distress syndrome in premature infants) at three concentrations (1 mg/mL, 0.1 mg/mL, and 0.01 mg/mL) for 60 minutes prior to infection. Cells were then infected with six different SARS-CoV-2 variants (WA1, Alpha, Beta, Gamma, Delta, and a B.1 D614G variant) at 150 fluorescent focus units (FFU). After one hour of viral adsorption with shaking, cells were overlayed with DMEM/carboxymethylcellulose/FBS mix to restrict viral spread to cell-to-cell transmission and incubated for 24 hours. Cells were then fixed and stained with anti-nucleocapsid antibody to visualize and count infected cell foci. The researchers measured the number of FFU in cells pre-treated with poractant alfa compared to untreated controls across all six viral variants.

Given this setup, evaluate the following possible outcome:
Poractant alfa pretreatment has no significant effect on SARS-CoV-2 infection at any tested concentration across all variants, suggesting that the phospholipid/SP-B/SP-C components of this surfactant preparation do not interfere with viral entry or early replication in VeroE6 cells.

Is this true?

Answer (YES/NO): NO